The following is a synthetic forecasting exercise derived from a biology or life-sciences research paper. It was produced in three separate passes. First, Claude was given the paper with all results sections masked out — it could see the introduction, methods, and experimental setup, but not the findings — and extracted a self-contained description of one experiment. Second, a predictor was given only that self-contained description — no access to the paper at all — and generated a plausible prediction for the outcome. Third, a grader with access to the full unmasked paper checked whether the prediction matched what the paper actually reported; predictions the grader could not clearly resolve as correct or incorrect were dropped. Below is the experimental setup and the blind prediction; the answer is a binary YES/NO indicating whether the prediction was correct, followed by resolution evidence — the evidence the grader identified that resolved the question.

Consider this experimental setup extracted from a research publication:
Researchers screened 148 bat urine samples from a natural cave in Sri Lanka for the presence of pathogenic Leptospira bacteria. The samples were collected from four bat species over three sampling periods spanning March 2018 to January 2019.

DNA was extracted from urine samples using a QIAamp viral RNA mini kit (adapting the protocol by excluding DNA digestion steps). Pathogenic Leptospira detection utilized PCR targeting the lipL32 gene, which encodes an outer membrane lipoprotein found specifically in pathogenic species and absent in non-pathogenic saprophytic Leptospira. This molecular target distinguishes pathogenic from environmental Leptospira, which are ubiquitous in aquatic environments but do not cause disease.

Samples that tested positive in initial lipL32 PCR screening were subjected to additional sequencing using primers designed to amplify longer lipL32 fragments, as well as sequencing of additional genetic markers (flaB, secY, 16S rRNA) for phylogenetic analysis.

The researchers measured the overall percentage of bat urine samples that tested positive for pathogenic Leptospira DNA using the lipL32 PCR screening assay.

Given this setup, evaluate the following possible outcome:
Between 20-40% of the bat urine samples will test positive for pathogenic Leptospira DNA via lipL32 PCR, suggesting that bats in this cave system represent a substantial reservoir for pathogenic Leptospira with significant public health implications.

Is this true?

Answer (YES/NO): NO